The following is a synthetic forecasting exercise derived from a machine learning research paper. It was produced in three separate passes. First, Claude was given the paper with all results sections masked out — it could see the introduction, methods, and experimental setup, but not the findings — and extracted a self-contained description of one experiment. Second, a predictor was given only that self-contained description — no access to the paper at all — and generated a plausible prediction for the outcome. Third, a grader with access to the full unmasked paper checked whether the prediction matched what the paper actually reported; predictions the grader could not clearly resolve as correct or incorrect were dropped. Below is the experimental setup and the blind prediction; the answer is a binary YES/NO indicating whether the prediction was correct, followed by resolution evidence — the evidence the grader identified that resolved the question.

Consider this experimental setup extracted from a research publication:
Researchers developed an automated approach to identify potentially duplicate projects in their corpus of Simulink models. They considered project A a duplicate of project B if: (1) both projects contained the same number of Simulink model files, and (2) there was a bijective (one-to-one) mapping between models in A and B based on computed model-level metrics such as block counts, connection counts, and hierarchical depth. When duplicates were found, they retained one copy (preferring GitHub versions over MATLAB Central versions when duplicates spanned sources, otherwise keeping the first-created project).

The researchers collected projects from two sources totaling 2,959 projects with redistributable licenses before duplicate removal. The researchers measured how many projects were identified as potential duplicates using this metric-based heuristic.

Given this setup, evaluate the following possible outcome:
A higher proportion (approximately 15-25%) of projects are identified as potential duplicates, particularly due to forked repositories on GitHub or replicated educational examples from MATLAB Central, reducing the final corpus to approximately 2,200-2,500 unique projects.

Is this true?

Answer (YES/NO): NO